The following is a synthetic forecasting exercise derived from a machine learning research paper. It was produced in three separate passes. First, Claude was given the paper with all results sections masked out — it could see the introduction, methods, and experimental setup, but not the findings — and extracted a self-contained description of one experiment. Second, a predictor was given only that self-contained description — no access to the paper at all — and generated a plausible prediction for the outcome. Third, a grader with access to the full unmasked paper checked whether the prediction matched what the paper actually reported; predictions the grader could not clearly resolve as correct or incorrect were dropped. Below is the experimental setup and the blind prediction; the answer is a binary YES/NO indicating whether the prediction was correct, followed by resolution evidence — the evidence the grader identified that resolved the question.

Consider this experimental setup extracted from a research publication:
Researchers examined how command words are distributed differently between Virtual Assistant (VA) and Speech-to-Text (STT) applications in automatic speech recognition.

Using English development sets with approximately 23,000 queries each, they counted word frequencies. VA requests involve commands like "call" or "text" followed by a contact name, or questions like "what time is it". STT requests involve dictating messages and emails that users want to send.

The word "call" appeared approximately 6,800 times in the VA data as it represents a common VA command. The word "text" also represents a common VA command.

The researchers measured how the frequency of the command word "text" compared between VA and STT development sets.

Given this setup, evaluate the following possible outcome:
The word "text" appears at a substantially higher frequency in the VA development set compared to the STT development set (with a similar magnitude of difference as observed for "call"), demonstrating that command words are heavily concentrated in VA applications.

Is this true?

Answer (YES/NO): NO